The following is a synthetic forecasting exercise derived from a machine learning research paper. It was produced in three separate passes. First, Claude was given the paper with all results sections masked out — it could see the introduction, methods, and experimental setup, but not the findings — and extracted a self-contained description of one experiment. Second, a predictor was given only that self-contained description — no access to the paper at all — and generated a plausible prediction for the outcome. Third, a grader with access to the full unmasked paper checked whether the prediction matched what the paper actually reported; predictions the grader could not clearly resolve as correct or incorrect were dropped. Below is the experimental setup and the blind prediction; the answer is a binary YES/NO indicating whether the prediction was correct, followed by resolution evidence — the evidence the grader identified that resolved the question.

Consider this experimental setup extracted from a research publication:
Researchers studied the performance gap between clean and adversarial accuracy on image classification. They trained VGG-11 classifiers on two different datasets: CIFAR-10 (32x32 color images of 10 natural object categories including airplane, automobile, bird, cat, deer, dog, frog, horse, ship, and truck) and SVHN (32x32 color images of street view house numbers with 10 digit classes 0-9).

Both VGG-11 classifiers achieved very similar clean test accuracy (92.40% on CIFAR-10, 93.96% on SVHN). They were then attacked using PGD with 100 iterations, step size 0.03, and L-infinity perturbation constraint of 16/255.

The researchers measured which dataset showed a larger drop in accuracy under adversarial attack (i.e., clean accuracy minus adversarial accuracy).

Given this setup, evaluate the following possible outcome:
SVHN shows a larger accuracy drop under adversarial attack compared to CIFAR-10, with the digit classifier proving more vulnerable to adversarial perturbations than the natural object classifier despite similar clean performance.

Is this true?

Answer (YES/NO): YES